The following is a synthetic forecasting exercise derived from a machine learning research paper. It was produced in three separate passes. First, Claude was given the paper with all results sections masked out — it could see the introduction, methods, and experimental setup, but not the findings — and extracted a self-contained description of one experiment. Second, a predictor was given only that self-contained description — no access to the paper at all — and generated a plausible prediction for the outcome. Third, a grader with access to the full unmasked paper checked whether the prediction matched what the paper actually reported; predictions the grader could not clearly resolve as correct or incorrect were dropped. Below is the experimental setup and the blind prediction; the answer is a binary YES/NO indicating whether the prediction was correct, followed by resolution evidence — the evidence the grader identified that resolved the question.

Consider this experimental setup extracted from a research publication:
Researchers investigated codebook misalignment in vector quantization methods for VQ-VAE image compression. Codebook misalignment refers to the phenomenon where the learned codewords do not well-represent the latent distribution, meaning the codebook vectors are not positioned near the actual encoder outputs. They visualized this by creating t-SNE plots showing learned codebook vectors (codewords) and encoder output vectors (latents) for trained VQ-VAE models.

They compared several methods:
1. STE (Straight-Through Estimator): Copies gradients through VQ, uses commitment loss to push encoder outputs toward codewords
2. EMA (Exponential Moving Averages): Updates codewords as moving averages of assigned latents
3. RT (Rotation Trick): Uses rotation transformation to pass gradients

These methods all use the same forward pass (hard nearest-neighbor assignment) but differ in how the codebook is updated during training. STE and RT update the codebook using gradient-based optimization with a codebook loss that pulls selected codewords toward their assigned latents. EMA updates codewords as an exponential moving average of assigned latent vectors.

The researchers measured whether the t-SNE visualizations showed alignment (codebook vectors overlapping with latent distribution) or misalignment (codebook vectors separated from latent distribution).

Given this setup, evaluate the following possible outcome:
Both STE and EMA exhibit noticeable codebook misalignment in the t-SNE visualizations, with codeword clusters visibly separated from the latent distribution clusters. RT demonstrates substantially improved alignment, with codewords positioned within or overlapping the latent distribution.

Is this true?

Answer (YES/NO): NO